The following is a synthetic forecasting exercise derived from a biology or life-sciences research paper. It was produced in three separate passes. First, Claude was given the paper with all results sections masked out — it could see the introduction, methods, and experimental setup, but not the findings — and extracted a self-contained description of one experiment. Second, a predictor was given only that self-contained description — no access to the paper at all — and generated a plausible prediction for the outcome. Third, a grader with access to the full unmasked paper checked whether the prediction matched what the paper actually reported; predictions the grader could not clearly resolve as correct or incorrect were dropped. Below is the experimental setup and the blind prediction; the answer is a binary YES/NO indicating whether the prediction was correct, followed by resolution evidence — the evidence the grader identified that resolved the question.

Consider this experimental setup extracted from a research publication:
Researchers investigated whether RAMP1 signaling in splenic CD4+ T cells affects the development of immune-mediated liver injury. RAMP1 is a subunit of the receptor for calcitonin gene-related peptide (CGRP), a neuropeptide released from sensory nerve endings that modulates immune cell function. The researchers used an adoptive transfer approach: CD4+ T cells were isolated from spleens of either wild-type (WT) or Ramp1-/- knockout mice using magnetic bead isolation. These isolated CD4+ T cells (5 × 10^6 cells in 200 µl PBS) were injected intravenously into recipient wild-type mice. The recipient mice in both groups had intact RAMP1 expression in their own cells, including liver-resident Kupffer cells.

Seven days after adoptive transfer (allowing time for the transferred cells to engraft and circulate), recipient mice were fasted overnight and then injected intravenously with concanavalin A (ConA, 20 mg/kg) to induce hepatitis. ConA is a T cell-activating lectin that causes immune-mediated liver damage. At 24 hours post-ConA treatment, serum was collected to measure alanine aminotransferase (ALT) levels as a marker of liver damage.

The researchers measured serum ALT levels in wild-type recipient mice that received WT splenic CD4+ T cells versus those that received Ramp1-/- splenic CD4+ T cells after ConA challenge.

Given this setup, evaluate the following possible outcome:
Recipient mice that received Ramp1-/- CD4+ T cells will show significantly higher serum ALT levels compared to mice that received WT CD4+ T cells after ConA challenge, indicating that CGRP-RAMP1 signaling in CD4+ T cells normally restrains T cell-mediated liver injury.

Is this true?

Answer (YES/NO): YES